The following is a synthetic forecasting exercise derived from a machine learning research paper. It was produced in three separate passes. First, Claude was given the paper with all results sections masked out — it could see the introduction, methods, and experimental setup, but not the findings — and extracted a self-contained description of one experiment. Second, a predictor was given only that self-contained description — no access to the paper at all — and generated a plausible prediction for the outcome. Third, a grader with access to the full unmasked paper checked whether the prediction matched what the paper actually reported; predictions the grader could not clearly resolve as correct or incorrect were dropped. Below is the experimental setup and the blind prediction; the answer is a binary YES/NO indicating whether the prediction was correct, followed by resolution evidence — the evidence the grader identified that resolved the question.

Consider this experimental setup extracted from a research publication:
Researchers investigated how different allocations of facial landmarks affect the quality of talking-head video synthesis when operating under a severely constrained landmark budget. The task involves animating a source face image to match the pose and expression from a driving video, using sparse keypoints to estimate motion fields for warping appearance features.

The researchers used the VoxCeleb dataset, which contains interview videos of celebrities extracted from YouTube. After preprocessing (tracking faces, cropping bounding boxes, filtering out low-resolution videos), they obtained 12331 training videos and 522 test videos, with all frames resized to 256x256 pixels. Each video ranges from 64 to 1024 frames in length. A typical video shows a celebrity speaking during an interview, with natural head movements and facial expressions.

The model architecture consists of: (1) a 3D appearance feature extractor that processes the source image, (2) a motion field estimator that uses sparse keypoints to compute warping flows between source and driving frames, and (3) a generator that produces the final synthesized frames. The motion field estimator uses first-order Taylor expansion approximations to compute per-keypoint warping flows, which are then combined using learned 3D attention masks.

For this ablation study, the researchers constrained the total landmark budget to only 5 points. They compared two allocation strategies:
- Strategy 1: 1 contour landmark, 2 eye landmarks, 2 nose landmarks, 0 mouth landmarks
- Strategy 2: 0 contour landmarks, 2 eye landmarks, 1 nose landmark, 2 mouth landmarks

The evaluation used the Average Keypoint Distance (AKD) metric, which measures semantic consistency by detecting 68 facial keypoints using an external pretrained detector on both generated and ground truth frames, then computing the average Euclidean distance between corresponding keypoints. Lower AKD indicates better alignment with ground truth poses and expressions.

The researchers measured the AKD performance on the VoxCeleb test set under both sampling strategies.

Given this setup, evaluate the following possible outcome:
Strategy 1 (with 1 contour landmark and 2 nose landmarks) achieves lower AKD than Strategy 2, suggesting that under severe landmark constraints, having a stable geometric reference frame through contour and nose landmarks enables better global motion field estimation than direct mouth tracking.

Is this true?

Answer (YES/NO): NO